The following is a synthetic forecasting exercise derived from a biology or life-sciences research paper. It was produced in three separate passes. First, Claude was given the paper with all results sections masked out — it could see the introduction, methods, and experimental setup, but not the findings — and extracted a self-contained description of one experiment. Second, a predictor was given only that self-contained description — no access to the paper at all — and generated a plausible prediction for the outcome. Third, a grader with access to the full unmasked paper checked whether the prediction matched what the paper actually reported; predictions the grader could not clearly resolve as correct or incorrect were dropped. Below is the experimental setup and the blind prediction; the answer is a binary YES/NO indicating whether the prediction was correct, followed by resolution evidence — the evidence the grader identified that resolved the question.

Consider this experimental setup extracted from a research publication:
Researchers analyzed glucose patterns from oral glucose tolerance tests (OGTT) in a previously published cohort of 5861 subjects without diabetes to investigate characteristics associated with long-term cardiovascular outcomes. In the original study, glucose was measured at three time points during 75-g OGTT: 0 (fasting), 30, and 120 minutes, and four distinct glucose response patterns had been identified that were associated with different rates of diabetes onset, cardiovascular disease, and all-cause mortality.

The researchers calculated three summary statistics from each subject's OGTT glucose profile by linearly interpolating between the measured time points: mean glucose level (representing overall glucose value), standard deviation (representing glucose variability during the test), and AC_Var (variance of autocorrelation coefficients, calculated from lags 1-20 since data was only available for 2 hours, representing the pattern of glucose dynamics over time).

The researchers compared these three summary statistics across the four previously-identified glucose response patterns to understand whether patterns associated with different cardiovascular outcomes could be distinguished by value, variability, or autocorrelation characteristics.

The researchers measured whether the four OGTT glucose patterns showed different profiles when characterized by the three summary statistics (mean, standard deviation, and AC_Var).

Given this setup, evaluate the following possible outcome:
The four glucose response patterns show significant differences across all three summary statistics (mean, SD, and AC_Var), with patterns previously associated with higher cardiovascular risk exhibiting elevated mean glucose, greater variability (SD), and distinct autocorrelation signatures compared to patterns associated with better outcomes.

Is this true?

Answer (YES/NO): NO